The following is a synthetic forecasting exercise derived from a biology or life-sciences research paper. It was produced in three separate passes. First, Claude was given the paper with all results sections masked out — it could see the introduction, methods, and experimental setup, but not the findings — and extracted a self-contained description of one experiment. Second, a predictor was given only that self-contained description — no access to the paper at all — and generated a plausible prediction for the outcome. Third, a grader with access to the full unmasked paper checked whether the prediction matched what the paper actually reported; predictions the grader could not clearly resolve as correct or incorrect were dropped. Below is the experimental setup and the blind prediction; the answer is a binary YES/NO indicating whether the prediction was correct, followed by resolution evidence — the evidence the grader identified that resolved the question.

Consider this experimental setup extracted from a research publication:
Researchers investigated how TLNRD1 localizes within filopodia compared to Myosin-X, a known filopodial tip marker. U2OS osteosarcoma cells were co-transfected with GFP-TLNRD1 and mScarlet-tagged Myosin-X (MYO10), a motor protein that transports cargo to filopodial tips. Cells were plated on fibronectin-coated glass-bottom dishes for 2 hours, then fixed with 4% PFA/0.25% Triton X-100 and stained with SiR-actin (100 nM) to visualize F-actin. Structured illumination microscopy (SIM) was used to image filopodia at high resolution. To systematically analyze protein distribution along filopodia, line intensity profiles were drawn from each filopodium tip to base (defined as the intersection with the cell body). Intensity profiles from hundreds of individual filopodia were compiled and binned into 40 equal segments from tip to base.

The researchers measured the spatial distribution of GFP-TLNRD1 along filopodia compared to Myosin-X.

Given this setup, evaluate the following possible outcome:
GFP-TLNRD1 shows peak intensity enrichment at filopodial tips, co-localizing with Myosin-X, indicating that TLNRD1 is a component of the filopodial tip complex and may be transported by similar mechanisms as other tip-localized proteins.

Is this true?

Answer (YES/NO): YES